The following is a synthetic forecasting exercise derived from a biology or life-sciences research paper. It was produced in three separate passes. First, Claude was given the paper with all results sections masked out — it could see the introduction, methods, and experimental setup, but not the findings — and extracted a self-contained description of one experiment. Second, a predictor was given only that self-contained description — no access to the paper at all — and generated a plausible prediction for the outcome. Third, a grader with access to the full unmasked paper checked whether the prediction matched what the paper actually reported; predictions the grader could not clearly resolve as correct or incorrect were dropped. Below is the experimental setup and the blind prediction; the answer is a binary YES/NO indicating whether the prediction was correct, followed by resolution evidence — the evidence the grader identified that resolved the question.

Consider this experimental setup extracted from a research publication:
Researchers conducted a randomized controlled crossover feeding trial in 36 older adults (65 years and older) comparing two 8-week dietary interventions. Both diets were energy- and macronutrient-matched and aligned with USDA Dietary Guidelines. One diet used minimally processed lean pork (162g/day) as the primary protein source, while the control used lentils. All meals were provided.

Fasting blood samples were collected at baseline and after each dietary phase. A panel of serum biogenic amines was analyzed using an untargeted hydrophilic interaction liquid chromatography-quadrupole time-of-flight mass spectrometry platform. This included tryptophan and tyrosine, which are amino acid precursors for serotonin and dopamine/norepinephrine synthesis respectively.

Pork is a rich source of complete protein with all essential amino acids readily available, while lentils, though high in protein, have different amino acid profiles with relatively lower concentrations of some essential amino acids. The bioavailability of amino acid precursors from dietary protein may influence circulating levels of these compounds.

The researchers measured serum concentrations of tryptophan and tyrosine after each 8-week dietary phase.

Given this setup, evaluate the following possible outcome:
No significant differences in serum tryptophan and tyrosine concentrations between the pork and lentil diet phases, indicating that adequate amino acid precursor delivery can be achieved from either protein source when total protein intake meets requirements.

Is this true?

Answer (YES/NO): YES